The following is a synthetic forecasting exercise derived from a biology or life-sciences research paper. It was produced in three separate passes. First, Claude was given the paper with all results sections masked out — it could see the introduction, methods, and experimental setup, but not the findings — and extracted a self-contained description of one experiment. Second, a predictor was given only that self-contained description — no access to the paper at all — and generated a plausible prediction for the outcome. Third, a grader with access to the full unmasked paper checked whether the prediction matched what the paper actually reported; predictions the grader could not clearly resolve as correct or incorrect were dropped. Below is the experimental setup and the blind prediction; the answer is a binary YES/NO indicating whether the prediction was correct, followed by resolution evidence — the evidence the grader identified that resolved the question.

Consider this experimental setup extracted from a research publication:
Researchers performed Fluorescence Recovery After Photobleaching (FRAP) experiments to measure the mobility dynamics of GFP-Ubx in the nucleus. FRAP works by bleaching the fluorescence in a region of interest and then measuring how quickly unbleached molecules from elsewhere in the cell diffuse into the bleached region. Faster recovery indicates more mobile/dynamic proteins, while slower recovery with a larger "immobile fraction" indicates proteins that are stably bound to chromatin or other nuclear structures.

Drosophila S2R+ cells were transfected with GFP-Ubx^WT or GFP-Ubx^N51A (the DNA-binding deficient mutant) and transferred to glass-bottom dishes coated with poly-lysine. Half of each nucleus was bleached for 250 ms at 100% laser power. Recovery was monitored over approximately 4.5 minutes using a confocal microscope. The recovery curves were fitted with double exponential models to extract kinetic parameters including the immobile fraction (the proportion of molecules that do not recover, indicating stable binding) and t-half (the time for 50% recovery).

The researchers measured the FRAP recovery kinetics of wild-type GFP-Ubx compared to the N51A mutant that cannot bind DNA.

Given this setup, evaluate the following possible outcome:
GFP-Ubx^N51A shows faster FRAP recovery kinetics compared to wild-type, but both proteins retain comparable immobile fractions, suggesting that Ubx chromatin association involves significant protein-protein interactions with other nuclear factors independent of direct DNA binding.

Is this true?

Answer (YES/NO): NO